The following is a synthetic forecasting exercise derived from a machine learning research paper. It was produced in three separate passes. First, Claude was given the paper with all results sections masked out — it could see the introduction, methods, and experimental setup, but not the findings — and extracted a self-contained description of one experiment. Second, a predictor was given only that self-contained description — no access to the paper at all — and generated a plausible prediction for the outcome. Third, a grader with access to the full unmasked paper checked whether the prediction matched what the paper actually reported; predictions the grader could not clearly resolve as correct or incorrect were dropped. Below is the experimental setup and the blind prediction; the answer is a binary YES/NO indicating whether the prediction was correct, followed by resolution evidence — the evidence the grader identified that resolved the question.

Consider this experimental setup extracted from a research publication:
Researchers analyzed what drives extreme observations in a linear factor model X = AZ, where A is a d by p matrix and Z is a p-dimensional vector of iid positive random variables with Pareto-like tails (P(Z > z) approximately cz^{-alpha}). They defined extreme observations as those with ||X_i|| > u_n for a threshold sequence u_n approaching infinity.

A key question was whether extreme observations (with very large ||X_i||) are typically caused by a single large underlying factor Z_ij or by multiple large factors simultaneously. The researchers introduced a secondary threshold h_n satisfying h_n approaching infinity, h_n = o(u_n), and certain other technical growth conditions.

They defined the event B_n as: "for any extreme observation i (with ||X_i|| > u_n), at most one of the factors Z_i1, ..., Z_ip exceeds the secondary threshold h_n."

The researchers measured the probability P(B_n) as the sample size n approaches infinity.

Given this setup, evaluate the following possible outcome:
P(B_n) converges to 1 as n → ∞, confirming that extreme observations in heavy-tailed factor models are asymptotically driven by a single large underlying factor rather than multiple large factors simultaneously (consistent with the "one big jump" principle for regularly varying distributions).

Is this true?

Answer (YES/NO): YES